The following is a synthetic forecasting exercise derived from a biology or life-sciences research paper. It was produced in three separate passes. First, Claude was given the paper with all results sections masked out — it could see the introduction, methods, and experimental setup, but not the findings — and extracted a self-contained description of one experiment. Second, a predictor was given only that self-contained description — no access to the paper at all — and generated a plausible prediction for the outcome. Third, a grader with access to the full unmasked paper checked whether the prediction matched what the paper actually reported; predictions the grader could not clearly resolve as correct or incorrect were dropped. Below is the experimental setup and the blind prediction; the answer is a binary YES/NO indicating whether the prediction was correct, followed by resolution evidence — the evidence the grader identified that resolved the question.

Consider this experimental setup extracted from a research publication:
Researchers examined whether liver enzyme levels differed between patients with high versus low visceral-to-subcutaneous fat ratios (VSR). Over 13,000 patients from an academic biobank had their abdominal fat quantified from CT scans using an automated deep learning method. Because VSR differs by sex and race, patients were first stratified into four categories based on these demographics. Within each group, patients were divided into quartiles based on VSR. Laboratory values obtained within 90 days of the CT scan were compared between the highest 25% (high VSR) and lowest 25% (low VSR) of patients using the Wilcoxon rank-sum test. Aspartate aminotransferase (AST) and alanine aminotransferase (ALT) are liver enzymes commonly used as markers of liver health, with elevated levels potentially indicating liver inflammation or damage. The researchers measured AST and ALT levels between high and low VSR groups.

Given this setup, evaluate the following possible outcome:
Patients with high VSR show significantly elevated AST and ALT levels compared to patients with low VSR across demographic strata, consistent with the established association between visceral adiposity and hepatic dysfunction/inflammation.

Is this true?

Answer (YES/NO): NO